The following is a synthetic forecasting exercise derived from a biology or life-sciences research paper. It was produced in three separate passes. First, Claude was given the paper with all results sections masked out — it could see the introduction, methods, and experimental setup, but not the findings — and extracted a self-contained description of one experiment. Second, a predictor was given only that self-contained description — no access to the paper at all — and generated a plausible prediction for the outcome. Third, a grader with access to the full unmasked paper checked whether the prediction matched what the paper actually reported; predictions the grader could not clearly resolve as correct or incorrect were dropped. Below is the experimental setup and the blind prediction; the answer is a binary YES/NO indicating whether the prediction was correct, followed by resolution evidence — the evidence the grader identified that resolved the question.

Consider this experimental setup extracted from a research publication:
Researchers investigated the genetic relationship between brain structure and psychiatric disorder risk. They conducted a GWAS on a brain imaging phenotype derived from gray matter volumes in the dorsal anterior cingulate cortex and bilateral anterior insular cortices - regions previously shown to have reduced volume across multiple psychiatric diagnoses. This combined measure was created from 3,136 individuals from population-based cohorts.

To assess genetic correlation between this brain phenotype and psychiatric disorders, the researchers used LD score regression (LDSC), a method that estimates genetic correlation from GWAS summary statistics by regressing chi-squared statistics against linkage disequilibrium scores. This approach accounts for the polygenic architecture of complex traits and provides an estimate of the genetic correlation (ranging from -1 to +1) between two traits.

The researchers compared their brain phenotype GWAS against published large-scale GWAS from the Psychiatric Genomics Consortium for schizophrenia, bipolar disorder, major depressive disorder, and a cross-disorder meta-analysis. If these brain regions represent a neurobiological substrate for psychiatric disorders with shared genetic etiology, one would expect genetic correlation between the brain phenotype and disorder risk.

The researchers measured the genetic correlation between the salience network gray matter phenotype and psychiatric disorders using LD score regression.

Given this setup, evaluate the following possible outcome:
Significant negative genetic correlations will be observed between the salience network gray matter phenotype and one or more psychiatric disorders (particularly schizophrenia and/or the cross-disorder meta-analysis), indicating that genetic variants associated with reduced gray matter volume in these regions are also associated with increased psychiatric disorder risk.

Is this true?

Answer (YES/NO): NO